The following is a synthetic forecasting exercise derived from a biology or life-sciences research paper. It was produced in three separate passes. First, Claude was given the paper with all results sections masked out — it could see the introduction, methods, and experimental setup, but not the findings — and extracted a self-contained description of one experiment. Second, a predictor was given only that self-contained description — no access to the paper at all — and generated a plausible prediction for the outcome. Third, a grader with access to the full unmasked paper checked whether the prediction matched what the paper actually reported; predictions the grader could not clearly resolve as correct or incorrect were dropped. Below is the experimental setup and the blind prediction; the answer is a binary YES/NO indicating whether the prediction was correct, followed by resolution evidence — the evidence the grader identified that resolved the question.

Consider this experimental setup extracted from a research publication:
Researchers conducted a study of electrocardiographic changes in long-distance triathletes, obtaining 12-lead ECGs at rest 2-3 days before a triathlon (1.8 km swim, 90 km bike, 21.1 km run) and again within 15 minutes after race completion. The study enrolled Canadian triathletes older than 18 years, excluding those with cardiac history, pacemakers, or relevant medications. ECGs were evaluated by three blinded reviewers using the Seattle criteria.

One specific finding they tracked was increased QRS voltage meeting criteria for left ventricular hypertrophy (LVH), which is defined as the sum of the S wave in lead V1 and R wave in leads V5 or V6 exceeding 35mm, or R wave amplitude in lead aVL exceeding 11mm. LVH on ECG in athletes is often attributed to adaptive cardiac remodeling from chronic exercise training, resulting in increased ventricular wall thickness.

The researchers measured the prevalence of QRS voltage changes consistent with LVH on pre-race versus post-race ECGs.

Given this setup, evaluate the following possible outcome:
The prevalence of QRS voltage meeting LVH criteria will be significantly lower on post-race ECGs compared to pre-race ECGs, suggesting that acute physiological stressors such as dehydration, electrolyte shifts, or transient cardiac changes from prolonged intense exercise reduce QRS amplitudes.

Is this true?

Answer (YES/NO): YES